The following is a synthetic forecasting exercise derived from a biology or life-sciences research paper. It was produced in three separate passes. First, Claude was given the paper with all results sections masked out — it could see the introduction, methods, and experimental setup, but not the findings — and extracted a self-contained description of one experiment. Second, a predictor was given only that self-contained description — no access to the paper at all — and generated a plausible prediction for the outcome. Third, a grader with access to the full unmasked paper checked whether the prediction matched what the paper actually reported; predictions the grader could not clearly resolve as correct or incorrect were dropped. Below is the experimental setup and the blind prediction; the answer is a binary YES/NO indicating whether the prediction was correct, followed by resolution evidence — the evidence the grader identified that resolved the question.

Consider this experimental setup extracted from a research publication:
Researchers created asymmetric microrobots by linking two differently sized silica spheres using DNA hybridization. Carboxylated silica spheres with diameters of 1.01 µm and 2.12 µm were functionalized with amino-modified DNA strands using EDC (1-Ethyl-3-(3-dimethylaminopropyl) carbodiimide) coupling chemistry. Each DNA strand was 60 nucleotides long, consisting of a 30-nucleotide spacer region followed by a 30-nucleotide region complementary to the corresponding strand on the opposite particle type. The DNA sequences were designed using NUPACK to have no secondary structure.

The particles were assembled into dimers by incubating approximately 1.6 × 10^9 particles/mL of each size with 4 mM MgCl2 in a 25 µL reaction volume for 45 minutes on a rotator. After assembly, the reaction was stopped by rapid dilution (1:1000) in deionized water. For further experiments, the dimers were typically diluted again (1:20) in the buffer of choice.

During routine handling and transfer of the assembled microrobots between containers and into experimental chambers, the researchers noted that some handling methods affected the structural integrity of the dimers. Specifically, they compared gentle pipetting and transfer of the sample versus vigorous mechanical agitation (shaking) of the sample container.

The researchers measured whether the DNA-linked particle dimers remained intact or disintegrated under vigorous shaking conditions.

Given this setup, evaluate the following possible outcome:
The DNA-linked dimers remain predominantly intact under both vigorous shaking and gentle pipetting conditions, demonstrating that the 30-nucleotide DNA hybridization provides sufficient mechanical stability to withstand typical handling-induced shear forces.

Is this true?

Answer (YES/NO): NO